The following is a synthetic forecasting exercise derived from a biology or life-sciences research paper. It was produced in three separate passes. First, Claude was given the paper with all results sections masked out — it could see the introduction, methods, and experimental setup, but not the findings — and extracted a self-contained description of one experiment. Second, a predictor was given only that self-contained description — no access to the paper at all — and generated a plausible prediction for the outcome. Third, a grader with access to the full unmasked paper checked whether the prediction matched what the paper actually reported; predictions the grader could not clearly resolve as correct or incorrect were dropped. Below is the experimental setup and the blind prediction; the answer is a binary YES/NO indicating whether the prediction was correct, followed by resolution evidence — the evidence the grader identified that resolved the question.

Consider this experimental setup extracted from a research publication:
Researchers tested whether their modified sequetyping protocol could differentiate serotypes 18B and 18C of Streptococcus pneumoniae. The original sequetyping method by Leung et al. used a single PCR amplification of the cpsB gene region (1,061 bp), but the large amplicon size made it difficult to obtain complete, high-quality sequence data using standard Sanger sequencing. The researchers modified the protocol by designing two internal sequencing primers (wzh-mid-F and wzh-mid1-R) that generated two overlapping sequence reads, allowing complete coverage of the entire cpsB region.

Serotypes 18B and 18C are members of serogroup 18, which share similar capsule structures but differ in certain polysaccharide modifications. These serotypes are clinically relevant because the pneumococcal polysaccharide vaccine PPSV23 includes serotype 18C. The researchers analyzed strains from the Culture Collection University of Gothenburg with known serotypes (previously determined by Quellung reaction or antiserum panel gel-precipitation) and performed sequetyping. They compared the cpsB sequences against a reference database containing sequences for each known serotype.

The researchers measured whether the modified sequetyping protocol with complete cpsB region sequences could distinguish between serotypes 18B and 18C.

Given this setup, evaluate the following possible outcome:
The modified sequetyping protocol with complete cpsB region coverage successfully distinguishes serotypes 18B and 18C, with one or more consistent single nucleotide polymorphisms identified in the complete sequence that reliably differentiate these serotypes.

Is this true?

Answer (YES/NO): NO